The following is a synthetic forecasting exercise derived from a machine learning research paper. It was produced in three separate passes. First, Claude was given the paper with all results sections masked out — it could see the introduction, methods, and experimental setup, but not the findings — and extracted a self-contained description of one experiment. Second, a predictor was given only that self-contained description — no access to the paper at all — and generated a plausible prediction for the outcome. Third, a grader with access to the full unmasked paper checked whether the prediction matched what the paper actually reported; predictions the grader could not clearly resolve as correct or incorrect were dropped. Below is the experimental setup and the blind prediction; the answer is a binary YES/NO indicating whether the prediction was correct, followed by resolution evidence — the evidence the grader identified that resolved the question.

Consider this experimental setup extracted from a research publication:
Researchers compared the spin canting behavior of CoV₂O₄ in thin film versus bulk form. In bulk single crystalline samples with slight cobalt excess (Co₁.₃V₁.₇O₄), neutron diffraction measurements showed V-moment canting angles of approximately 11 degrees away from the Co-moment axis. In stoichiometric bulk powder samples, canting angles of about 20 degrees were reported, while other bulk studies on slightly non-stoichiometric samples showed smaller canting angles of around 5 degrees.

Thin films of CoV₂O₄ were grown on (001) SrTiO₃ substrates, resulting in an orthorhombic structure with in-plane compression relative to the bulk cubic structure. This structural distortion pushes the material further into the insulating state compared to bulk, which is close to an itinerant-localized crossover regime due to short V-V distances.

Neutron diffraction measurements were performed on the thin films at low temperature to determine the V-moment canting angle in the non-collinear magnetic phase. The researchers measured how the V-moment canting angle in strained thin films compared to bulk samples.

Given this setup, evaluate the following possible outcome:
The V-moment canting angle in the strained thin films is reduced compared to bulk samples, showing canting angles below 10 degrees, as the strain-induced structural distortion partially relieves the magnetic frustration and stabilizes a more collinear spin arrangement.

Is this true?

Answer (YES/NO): NO